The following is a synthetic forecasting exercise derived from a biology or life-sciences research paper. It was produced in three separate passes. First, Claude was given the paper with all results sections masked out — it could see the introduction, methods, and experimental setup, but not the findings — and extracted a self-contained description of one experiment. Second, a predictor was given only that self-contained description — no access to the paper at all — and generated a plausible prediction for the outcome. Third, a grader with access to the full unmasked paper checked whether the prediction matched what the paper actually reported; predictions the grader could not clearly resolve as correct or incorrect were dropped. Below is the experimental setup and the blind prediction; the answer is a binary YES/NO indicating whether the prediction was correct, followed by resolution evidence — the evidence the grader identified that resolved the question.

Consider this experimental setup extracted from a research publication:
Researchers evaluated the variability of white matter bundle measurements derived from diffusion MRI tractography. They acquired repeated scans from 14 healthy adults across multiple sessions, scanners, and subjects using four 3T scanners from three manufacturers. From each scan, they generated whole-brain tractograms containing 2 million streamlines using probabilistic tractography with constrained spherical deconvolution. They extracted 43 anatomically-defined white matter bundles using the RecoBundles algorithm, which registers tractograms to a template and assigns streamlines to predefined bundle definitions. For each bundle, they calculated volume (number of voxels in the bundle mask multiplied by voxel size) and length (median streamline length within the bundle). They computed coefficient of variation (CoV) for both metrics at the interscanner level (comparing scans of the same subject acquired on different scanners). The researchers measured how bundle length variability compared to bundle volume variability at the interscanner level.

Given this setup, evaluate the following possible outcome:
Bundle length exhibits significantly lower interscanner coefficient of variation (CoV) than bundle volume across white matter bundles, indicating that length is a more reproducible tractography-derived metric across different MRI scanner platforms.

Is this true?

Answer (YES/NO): YES